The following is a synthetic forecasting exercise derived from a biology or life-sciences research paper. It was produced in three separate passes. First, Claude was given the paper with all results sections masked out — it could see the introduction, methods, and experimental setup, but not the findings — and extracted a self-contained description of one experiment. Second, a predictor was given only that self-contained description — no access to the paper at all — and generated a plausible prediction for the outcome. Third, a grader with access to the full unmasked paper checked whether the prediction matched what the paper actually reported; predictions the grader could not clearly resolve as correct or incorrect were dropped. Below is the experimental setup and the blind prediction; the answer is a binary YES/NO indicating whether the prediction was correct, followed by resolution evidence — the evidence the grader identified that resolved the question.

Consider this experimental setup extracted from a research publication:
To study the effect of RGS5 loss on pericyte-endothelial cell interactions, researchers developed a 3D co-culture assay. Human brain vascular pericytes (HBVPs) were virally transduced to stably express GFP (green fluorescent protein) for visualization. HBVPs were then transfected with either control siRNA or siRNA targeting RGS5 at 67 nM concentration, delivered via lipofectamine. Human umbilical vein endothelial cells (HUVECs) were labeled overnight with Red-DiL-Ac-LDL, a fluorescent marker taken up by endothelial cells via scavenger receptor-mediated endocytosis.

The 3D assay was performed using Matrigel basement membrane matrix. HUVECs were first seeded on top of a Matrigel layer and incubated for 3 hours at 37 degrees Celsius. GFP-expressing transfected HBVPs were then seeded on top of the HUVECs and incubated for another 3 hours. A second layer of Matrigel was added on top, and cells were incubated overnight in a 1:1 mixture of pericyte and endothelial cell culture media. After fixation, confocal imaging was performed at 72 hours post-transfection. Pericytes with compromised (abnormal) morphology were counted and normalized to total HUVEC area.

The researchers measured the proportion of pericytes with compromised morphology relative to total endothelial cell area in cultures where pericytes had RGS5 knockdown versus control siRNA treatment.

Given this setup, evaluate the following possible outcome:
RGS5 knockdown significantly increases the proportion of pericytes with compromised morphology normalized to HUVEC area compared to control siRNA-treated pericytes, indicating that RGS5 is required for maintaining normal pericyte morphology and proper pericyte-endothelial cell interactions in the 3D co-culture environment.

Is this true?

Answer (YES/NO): YES